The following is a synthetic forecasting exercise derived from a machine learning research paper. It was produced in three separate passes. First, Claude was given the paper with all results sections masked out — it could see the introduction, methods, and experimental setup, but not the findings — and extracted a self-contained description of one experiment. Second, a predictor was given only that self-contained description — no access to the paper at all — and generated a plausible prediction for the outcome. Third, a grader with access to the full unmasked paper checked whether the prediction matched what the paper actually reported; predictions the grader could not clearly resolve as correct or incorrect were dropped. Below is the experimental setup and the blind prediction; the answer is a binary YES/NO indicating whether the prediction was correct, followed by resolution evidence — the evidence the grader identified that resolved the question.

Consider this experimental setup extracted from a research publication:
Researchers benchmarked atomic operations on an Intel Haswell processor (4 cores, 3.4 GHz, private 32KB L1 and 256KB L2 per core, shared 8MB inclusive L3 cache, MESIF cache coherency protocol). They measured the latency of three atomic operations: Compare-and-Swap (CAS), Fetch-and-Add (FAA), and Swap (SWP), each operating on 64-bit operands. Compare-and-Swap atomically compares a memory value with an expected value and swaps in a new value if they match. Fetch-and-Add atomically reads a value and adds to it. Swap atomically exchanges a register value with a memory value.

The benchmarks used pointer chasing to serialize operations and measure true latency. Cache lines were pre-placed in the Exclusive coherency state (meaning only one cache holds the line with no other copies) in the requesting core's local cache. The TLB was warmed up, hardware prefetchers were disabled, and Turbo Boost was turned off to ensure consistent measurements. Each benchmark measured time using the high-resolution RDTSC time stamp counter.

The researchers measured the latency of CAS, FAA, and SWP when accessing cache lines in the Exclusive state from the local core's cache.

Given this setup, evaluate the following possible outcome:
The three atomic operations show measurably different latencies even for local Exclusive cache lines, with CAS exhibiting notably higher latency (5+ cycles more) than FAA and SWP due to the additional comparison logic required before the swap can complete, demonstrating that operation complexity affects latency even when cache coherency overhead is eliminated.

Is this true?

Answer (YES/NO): NO